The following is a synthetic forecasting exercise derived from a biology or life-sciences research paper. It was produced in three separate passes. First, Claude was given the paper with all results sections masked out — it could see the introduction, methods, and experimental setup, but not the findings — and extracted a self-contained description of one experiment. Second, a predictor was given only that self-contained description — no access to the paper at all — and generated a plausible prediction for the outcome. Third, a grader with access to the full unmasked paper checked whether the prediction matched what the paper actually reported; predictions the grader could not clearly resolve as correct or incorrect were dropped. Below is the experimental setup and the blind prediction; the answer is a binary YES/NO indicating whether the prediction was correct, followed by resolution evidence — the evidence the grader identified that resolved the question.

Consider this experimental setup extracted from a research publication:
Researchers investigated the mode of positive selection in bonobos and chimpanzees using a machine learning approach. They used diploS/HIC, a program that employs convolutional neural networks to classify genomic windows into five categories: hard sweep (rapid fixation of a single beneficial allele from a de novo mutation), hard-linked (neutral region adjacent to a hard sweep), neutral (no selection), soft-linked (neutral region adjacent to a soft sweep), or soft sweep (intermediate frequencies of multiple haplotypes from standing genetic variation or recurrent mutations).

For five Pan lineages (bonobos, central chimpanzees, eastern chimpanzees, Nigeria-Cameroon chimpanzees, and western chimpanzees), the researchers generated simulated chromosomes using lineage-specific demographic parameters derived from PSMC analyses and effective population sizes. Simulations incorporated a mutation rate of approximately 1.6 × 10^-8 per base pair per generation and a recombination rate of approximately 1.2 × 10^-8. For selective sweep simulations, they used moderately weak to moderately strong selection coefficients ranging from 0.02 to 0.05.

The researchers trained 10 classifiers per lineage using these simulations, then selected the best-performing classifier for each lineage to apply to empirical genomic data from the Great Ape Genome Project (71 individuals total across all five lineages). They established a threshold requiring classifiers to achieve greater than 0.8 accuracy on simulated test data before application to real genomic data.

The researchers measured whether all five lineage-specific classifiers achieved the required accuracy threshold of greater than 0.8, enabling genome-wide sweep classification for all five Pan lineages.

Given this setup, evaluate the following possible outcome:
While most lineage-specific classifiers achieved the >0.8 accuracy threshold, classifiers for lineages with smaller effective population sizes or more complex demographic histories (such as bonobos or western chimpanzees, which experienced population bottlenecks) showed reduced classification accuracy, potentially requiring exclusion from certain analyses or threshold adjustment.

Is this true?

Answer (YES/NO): NO